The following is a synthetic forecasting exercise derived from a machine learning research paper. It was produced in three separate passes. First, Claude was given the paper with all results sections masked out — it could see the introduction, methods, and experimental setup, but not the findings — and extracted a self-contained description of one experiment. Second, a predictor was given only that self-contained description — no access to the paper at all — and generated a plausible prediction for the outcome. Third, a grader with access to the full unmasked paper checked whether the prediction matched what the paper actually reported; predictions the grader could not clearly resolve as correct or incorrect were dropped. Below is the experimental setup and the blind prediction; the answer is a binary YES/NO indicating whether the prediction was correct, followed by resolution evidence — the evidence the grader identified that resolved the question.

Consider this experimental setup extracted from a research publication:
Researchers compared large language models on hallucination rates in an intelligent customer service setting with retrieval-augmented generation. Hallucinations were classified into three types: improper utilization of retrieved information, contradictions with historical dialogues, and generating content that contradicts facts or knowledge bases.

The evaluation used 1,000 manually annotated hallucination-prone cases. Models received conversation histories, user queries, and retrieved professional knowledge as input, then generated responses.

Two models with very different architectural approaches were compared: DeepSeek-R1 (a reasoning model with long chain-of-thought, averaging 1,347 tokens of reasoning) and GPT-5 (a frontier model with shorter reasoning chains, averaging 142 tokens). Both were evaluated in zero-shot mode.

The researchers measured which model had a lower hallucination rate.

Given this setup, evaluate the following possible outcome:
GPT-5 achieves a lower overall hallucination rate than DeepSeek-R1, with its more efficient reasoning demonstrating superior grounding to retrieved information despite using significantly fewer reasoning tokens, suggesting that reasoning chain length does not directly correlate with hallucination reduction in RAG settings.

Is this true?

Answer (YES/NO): NO